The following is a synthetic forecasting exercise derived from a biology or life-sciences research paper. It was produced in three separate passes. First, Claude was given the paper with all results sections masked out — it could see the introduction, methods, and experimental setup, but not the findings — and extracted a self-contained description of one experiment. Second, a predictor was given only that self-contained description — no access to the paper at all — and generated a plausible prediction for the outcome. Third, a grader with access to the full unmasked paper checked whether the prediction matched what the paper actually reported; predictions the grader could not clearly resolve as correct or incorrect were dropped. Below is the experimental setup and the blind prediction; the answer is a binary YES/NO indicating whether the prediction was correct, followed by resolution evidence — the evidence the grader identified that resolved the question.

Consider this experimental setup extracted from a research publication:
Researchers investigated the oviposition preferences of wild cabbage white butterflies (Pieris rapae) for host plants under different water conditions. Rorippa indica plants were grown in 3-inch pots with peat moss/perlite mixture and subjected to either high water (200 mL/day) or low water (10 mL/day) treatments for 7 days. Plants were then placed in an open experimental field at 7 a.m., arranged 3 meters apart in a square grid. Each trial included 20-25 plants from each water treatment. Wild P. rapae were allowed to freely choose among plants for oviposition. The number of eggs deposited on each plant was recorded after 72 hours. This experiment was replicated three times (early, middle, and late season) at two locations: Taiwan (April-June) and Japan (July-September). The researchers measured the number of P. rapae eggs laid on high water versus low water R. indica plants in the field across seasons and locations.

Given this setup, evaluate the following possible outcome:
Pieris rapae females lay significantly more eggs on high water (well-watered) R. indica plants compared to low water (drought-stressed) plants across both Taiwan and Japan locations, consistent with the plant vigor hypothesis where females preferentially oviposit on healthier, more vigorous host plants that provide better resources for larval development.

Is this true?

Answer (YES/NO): NO